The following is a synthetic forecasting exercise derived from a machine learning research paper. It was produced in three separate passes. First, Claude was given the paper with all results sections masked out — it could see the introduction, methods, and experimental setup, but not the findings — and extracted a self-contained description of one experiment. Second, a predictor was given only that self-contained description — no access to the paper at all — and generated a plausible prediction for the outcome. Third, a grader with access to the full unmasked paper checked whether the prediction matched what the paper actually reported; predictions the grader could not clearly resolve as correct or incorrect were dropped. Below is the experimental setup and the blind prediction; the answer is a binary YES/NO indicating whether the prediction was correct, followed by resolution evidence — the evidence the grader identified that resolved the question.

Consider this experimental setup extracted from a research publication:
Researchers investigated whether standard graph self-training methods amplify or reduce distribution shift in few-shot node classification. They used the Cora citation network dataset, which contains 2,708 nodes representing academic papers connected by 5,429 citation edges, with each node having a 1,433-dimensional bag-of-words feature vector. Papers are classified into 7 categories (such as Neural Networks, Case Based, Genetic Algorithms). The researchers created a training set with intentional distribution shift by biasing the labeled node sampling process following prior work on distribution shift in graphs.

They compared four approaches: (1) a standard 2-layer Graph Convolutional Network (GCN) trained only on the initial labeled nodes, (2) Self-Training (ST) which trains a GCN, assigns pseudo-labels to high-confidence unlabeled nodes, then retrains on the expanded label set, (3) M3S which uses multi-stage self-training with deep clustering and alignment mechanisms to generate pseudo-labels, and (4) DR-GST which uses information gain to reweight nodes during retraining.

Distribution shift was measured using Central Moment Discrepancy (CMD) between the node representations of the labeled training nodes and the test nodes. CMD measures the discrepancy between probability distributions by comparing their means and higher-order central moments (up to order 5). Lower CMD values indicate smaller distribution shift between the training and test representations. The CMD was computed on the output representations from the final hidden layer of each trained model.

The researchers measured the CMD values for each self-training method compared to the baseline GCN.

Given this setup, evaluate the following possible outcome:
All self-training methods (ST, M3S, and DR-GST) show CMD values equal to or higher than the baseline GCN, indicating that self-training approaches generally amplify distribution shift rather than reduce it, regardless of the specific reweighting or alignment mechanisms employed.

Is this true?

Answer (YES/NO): YES